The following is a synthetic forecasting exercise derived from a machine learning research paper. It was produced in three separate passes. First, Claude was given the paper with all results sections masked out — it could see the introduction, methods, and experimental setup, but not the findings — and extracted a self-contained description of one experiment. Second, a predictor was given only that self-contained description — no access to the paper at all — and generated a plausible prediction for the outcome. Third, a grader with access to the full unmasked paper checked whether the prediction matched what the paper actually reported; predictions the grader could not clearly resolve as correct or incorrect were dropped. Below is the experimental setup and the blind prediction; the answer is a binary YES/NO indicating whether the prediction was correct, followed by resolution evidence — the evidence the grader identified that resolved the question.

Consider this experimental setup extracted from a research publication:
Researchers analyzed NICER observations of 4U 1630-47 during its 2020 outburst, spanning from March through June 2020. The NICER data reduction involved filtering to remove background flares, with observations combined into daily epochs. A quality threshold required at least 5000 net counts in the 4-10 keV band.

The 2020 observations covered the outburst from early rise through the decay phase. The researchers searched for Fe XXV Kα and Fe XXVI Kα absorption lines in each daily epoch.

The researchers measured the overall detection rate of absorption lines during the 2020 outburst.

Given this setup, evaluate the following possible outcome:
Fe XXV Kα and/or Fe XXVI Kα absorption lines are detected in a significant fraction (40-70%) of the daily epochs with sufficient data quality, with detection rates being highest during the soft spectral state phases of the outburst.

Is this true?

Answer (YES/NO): NO